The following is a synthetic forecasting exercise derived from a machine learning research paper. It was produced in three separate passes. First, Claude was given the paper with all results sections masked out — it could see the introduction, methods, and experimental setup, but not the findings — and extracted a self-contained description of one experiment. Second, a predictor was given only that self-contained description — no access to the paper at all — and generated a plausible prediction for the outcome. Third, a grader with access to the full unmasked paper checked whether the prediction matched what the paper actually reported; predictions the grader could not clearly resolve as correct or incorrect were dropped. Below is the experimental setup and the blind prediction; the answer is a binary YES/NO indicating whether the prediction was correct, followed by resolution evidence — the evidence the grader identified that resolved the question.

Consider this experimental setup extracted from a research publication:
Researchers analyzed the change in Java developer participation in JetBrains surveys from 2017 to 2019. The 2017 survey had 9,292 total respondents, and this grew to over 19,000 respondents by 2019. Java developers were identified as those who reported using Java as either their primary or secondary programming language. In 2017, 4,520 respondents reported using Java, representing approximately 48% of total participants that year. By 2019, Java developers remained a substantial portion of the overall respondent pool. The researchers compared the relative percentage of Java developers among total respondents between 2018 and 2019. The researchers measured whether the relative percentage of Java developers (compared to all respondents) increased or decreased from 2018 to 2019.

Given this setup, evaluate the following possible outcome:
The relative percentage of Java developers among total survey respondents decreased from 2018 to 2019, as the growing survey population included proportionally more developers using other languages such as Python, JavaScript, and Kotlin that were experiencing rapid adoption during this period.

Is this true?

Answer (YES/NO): YES